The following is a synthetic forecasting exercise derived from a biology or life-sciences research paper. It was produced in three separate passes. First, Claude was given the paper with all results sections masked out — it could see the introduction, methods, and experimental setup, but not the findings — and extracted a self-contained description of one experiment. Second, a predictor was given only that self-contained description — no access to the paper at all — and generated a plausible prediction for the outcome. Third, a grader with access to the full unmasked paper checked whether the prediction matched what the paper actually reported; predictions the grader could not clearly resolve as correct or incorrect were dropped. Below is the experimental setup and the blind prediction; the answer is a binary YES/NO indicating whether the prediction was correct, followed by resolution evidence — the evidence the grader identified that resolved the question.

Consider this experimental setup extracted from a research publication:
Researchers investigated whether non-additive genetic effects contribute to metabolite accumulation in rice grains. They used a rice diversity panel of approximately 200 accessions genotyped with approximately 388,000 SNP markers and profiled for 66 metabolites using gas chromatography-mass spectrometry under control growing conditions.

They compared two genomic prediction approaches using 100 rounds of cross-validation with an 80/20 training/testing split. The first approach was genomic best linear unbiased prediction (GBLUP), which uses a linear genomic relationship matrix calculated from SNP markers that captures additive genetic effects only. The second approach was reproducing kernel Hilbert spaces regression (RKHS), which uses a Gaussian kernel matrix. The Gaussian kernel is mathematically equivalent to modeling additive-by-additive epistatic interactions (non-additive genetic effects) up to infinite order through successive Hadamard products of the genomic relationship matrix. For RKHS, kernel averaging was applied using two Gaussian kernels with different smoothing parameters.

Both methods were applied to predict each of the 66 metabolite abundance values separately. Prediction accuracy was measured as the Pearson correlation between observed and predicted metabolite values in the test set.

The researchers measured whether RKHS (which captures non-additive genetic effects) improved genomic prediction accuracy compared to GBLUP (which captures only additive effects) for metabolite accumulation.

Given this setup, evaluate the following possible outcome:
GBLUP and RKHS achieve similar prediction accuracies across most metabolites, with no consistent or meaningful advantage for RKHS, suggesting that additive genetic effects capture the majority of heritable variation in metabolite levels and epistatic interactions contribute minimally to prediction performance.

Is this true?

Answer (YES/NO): YES